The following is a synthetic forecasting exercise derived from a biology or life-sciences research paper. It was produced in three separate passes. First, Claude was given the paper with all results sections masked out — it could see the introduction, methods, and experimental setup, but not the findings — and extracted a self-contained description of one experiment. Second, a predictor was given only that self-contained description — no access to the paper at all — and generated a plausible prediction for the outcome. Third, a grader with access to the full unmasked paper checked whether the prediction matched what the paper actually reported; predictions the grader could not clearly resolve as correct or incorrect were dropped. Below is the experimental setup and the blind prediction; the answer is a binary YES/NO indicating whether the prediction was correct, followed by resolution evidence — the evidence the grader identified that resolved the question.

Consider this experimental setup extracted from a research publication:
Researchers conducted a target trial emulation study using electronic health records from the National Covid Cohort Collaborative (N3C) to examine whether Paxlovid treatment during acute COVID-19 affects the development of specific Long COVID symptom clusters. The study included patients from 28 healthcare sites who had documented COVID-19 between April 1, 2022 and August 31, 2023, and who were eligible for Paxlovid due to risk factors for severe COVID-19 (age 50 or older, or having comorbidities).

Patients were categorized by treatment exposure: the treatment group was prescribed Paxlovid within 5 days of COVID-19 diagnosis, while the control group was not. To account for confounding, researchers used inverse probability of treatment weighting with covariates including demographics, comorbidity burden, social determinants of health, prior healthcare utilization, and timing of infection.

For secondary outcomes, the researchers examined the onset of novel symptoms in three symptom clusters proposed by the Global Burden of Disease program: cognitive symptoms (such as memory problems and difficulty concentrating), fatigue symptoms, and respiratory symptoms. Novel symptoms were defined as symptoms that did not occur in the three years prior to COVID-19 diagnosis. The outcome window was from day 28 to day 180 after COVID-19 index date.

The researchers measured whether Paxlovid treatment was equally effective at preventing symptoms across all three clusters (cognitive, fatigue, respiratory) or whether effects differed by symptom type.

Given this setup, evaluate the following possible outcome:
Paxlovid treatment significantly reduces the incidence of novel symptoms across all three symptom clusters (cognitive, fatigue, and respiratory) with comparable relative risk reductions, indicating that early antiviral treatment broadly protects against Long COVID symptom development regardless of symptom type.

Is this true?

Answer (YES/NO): NO